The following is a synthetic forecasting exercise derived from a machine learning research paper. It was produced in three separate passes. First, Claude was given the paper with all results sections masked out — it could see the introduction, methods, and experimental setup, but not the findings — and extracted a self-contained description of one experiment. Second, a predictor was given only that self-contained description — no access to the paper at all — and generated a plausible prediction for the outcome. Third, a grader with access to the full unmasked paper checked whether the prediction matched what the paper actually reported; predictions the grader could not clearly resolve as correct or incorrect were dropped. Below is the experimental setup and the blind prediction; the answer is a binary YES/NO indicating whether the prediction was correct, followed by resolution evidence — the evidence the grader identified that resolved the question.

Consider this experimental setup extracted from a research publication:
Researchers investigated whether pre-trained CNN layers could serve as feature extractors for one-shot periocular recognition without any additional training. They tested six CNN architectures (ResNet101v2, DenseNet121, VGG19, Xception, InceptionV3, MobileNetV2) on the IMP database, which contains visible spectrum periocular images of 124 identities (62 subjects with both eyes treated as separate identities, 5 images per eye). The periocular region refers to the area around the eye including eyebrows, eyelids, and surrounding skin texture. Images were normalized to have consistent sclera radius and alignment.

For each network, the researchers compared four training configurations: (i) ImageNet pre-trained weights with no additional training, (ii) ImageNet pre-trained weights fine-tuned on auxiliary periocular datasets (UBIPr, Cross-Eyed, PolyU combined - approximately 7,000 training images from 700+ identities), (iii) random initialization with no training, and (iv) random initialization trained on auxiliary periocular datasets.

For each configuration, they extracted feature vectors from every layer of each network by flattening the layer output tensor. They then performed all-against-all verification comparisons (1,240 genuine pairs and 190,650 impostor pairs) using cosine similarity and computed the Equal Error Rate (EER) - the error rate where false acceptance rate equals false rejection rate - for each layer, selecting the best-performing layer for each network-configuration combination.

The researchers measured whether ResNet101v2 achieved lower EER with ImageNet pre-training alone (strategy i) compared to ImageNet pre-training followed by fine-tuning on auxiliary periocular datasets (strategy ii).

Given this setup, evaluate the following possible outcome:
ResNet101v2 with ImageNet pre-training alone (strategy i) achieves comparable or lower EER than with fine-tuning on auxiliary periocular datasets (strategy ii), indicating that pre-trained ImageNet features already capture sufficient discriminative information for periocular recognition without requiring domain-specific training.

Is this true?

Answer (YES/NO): YES